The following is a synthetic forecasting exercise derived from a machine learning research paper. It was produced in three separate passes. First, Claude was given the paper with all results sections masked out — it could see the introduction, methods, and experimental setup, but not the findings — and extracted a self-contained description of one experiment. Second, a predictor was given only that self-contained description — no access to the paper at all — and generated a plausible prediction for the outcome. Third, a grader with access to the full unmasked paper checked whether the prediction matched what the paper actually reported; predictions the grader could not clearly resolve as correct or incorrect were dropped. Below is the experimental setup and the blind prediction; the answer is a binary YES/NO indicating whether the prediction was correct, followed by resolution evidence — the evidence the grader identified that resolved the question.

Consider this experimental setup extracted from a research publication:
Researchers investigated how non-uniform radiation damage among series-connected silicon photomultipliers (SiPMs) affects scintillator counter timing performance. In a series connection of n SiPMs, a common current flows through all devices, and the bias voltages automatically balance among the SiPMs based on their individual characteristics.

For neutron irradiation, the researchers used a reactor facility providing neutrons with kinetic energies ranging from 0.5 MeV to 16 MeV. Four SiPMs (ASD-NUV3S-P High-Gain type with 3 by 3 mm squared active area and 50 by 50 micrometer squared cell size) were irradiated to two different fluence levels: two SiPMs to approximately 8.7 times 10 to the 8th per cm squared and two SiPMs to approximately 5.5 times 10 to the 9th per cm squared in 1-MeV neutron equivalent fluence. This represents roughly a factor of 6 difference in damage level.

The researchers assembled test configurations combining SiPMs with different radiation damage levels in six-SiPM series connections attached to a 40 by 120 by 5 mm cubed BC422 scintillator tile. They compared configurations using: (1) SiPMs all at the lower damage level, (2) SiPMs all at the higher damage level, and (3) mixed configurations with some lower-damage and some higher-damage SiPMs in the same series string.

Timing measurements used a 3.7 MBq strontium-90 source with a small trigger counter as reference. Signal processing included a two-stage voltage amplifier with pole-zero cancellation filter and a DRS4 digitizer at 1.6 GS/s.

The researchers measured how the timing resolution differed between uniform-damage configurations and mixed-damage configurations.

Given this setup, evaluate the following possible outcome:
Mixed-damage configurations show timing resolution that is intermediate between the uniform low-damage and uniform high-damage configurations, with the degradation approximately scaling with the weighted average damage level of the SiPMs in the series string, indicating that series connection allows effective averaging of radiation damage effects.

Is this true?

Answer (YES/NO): YES